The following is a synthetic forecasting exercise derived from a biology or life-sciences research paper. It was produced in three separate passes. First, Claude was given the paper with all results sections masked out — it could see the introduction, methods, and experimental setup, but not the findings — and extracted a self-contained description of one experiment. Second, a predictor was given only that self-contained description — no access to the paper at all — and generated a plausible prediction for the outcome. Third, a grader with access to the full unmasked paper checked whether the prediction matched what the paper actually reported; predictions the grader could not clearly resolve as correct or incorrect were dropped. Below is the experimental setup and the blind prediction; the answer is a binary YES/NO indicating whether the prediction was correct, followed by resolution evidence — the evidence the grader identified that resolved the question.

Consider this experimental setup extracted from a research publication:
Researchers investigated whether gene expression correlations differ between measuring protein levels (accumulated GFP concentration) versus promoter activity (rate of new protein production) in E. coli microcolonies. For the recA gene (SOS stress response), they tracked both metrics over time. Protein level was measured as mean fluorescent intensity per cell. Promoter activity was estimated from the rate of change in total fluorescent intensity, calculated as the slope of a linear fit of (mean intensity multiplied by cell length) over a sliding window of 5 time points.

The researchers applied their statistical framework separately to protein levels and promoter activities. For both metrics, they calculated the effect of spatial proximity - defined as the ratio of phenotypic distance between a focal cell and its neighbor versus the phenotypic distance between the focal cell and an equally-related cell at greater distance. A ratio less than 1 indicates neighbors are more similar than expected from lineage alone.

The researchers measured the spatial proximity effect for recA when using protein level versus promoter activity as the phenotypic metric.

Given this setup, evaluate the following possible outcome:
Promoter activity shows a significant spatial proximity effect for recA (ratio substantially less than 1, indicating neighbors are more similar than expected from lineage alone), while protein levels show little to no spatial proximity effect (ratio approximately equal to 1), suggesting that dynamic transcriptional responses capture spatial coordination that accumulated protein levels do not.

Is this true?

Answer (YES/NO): NO